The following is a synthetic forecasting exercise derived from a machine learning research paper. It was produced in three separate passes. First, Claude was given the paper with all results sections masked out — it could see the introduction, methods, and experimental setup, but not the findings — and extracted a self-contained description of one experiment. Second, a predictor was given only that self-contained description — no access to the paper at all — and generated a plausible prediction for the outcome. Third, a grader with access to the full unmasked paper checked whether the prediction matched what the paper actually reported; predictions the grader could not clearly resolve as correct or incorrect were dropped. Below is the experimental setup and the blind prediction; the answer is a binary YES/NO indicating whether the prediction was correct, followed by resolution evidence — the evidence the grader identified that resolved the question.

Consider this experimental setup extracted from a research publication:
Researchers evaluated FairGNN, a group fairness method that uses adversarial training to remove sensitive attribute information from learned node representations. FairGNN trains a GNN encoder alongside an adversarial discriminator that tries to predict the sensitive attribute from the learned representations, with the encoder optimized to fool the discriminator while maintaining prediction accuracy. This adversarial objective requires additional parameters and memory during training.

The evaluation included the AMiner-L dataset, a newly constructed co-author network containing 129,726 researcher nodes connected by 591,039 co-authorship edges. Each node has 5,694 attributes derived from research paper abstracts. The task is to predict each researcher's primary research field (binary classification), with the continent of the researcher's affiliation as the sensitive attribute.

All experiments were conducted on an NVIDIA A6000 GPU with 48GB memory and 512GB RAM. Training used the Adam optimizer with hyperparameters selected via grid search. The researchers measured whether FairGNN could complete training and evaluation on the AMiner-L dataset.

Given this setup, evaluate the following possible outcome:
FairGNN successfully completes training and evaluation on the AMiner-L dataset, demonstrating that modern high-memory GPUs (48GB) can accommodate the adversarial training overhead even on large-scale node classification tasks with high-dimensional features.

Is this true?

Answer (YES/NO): NO